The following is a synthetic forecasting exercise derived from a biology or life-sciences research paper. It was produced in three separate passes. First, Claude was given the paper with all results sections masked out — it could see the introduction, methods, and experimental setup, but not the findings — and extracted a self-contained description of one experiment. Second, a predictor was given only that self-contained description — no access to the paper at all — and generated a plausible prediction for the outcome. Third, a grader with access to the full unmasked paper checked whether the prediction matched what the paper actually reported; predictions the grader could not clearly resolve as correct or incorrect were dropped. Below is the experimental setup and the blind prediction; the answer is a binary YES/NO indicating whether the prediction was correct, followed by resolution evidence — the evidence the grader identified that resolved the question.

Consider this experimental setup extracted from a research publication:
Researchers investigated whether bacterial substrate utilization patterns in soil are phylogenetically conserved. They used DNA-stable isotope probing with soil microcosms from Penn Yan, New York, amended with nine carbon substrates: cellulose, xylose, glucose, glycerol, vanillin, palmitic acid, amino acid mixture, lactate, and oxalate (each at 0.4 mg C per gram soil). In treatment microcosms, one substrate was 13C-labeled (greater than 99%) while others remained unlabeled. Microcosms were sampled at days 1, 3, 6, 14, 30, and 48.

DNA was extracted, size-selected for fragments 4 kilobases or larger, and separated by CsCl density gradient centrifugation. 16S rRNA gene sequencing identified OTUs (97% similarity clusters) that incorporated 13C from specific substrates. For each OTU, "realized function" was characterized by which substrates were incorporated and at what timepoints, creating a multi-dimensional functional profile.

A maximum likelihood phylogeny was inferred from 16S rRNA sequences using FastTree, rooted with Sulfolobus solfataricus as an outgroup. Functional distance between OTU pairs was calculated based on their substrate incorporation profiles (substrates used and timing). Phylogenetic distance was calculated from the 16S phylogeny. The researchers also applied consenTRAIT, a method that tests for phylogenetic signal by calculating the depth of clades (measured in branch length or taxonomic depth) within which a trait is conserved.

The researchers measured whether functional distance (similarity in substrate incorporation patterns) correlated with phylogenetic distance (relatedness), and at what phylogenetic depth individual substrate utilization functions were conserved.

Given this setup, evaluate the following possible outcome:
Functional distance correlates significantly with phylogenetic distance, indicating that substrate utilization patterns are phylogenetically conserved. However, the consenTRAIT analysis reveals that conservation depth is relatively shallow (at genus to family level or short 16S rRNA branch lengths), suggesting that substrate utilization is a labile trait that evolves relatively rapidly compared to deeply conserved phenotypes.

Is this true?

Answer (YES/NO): NO